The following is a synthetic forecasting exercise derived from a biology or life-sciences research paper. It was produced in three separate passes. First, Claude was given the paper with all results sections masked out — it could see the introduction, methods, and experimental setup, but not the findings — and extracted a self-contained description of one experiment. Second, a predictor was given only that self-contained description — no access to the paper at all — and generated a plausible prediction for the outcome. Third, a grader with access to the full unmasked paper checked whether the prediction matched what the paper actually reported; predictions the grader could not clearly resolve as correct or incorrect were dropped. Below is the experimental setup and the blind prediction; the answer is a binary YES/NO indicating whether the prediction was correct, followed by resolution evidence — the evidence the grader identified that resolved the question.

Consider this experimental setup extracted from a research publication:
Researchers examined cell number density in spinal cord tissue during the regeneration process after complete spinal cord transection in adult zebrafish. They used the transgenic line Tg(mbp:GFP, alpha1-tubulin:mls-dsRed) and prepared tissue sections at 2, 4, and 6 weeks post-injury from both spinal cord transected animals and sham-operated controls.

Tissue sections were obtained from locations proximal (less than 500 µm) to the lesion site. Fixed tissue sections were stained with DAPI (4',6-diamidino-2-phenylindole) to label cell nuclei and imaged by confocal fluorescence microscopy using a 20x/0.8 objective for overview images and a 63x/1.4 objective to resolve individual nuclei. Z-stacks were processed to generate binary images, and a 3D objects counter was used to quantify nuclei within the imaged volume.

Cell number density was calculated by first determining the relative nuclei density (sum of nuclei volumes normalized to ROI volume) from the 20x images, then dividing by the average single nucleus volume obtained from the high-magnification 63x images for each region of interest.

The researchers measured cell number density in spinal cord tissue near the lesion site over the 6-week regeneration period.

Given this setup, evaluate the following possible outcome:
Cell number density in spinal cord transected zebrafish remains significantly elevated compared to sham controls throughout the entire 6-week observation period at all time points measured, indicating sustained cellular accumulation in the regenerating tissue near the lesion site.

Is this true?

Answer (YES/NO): NO